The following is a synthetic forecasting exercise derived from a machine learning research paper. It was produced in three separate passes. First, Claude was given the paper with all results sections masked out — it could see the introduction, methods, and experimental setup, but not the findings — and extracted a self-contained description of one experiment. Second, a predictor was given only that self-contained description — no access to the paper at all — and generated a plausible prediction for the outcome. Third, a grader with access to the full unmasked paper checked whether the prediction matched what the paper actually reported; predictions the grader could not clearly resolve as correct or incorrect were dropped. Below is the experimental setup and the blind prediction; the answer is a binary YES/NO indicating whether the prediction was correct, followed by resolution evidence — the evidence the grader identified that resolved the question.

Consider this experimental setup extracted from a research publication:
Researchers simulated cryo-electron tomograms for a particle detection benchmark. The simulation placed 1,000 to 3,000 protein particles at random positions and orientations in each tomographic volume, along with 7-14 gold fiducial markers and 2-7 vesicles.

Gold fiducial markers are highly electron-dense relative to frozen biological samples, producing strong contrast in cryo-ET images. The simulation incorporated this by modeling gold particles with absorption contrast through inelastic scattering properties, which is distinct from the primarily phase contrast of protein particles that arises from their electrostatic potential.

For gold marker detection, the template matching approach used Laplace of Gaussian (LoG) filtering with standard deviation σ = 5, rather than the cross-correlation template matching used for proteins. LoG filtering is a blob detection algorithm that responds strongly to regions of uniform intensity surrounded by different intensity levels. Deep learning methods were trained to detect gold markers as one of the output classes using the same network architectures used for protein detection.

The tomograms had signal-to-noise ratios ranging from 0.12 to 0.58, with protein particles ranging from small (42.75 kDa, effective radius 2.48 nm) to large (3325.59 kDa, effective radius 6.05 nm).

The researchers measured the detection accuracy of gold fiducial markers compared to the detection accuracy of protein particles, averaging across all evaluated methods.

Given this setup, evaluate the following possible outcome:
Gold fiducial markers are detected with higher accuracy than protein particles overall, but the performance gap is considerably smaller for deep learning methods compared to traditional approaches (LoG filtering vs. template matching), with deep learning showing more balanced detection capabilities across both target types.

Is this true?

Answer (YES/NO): NO